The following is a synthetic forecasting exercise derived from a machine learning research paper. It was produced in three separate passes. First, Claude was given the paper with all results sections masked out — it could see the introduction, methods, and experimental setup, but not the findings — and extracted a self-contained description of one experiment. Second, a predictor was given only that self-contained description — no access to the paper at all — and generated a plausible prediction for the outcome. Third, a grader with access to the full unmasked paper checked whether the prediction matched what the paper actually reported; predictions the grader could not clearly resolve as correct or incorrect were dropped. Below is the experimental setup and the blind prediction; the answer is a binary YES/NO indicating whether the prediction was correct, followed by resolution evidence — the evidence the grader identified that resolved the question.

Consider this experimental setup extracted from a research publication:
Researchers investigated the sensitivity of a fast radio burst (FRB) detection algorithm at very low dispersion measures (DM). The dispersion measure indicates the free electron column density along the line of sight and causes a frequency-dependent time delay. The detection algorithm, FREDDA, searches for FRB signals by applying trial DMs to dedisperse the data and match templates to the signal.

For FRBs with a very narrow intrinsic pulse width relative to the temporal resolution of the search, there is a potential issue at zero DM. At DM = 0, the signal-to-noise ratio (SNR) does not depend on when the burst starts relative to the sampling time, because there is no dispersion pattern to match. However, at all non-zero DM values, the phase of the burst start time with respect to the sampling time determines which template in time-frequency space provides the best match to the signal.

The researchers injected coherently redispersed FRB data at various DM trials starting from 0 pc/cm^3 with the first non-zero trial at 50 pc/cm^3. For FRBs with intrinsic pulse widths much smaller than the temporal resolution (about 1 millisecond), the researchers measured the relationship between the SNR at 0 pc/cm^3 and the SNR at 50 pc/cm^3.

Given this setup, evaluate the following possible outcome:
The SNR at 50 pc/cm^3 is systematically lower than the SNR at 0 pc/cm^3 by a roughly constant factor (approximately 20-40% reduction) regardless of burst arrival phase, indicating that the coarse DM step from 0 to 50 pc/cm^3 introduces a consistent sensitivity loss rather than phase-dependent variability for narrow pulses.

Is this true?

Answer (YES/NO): NO